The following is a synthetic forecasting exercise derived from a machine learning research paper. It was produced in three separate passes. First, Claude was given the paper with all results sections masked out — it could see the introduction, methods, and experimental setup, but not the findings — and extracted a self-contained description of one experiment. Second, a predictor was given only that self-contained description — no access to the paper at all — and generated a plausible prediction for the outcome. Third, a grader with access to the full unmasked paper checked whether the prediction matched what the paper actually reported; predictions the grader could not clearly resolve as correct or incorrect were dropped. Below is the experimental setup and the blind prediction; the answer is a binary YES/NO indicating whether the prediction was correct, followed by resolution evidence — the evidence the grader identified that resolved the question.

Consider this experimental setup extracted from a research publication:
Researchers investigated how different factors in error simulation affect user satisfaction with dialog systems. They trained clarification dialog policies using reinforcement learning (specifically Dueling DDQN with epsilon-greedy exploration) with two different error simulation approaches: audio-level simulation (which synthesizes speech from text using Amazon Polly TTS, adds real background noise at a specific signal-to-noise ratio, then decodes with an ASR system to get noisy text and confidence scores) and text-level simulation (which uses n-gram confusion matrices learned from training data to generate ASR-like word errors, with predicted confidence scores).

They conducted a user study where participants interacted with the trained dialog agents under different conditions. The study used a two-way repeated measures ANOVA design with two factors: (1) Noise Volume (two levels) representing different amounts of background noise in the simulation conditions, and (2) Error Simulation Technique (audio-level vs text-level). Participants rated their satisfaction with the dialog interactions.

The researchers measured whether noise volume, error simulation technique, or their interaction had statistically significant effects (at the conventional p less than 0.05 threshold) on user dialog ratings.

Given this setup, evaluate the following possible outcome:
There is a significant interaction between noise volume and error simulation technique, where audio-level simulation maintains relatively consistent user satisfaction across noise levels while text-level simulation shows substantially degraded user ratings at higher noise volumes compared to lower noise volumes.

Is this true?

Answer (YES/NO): NO